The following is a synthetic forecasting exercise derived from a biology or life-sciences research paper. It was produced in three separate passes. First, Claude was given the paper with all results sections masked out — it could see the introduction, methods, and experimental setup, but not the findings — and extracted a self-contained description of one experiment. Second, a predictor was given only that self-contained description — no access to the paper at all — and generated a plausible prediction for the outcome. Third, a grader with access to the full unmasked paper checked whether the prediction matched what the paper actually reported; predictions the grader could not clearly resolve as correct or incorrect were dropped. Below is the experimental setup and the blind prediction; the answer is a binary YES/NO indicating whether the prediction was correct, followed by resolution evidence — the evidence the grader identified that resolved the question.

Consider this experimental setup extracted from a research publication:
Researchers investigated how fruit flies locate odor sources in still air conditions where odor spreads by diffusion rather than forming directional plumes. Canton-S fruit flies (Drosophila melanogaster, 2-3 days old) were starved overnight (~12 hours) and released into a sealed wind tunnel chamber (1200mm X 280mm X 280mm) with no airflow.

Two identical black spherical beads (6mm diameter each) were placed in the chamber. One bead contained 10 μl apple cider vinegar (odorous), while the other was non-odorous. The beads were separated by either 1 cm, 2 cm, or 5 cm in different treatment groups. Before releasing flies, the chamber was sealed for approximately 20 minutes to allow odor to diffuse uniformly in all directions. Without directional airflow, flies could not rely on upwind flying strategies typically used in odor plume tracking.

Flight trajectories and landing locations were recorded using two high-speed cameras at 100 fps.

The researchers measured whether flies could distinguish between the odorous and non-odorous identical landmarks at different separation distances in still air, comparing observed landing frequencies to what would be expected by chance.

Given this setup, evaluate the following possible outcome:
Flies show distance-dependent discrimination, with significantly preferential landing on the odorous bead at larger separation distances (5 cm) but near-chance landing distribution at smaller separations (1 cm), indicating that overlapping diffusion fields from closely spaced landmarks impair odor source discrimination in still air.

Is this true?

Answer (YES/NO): YES